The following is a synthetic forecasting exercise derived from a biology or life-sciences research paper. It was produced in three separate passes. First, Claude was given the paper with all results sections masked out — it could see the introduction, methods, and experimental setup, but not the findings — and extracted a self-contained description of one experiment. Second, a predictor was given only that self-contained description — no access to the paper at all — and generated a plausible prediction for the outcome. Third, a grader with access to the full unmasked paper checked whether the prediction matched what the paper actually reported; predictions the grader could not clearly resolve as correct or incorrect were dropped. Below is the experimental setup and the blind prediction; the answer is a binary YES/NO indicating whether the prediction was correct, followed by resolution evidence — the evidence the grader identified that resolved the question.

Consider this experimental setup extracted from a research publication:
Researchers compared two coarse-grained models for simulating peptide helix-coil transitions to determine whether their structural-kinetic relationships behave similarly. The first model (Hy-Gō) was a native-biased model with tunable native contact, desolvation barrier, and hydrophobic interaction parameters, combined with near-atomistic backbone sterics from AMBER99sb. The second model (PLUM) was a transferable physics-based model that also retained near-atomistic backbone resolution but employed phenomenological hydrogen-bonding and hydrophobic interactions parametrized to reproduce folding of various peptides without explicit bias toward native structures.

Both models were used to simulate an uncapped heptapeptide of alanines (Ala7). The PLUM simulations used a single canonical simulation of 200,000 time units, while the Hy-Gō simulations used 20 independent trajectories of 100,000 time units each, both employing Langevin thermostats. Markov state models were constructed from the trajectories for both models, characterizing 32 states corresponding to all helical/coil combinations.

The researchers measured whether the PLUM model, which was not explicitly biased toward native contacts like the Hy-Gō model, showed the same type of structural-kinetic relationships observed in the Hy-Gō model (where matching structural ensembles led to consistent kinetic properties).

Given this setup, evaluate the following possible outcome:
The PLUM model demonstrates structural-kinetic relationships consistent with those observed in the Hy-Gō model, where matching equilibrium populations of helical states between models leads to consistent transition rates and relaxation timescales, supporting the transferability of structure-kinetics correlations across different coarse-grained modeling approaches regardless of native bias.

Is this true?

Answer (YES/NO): YES